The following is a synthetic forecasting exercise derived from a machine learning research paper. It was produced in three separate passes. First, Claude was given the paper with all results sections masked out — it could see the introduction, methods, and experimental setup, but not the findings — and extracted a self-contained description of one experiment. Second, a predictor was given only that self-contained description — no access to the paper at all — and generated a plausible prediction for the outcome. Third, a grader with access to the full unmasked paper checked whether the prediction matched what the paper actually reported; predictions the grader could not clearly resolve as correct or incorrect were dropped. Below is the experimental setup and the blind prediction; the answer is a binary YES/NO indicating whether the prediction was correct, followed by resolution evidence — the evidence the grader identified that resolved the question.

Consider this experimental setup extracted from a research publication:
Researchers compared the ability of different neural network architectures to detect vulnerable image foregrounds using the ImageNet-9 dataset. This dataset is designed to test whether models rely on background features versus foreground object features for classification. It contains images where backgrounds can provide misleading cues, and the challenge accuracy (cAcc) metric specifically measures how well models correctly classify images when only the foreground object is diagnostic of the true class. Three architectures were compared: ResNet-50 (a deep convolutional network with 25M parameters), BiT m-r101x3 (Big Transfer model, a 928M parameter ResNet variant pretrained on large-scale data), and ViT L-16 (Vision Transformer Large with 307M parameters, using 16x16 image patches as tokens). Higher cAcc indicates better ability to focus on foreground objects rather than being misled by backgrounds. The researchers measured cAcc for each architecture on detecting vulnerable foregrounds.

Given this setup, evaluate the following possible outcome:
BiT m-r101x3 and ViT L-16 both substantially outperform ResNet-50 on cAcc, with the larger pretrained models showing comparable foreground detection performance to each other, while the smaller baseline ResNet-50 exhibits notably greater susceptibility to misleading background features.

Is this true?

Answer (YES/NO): NO